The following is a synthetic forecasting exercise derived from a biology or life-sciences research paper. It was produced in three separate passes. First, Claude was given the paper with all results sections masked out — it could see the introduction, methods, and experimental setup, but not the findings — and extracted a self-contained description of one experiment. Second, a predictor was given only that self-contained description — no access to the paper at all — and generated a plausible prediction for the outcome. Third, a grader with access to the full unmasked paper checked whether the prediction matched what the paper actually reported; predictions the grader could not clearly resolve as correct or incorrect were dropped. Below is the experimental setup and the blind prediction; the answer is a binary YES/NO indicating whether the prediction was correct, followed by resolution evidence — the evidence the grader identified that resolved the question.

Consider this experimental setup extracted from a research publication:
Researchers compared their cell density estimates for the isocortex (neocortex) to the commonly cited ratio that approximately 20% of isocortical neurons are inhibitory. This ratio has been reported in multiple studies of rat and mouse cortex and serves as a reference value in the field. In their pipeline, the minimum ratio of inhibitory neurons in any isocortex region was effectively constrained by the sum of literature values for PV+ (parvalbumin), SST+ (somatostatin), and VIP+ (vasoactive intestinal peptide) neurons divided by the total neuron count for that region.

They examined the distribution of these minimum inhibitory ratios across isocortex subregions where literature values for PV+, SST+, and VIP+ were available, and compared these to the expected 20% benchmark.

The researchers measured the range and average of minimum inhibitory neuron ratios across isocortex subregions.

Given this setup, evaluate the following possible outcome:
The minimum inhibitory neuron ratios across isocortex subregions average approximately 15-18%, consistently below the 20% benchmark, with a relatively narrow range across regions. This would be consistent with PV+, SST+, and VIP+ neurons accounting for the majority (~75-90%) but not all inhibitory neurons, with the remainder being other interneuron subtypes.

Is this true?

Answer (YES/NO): NO